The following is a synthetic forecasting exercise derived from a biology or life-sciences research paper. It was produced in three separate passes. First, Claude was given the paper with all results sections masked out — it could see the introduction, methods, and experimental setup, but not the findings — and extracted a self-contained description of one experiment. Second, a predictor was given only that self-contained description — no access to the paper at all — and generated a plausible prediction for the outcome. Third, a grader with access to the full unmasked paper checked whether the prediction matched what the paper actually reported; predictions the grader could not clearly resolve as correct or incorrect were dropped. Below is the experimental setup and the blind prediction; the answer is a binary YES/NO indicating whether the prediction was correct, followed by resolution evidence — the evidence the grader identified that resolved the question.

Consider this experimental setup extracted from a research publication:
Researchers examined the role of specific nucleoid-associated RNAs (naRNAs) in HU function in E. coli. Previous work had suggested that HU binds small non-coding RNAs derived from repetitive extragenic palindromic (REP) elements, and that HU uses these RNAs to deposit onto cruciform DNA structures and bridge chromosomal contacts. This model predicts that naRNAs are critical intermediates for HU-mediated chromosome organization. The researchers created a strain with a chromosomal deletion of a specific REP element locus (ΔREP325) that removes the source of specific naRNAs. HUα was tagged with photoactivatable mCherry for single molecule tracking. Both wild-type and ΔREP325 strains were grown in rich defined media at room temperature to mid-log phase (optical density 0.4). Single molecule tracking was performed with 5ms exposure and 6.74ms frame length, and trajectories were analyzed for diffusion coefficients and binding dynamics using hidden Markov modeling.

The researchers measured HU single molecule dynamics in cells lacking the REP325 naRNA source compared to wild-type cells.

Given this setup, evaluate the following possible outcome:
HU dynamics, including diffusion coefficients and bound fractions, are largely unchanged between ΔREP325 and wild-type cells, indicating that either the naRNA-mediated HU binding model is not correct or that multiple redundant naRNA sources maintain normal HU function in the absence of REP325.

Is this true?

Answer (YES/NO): YES